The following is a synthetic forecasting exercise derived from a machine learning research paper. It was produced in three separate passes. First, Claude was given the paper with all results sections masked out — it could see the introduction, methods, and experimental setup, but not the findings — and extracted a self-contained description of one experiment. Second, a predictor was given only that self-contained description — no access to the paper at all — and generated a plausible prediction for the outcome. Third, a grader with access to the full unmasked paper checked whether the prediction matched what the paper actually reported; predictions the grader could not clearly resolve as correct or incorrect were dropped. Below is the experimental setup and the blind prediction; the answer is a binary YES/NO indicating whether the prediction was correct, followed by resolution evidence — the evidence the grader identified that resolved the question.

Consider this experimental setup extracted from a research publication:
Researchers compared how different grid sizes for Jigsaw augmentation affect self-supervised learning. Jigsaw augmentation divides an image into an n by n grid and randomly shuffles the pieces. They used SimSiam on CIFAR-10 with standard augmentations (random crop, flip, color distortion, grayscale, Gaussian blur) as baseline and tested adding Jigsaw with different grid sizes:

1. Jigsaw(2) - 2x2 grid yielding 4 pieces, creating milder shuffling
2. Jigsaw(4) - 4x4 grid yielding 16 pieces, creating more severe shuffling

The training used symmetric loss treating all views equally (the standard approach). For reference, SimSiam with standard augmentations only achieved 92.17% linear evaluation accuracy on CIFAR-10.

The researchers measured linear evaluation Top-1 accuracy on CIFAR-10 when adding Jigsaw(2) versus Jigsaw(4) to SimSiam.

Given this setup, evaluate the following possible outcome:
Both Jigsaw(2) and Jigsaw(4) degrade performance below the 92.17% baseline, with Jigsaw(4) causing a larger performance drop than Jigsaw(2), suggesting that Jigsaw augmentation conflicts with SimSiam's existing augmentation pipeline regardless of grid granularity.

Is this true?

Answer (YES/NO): NO